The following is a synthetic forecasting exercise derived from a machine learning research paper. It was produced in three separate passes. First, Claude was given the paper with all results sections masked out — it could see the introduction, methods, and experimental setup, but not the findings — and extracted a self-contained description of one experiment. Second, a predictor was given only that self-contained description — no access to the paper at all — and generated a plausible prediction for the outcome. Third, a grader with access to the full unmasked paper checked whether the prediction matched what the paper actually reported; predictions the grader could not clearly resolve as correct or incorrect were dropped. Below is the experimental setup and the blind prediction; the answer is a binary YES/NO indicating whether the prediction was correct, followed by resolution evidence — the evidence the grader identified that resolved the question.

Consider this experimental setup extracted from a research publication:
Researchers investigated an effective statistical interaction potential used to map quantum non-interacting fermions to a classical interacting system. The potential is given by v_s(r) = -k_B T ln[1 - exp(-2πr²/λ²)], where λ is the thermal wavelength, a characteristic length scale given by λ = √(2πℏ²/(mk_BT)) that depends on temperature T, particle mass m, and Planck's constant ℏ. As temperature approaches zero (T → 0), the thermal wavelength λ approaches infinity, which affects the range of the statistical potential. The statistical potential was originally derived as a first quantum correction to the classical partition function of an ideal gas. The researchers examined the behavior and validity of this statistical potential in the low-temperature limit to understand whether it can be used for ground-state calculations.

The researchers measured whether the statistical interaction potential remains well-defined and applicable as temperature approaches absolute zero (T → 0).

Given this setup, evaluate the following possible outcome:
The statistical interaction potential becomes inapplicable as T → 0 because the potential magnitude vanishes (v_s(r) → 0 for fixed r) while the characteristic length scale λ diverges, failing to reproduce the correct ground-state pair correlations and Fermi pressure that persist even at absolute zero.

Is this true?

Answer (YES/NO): NO